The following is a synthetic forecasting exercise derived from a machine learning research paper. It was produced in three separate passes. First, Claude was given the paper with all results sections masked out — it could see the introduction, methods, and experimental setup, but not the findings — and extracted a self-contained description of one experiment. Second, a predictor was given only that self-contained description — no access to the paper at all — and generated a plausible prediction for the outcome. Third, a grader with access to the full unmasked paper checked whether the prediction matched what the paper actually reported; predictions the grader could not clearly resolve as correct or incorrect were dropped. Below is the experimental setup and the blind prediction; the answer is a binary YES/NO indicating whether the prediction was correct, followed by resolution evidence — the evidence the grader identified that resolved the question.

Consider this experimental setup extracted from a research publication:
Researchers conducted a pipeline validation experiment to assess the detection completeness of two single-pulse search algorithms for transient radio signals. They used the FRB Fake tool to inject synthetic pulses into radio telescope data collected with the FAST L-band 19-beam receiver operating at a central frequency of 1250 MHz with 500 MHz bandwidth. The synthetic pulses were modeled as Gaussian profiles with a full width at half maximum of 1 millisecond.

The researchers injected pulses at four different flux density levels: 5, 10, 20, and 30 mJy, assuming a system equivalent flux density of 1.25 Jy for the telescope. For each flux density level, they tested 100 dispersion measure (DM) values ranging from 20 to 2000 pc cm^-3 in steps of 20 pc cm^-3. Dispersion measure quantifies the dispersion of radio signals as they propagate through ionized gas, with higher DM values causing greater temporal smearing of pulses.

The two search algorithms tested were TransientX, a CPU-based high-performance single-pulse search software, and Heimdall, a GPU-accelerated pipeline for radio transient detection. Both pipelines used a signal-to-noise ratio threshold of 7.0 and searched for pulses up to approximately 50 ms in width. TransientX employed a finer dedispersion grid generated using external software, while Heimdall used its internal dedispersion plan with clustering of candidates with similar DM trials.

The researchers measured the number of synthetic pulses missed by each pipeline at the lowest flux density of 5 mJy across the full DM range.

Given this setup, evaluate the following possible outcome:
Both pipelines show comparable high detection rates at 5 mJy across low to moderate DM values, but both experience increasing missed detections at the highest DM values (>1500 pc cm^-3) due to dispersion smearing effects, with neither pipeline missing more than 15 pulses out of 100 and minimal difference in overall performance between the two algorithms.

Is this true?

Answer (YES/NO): NO